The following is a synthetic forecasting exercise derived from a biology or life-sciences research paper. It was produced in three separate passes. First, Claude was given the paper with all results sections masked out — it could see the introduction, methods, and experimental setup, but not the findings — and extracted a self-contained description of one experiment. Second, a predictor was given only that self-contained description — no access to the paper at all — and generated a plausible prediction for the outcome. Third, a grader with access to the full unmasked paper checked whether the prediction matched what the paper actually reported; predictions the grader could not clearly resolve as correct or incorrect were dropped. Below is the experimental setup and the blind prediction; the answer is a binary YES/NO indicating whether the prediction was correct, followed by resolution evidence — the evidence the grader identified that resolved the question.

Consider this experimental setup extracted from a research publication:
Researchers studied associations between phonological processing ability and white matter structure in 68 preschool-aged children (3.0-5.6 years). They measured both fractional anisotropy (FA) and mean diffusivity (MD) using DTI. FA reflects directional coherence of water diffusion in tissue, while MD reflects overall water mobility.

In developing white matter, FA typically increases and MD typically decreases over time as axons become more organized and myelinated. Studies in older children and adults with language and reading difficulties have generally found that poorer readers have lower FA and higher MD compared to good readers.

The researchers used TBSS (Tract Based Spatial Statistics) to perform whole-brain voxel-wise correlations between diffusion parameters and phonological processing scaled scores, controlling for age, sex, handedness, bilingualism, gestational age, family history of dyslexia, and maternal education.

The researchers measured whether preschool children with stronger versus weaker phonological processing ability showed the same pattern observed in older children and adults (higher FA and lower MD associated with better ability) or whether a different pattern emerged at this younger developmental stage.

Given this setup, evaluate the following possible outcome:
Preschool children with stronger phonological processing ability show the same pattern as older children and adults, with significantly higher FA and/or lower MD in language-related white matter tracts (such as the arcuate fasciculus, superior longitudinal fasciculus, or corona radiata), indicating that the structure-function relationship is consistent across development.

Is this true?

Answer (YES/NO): YES